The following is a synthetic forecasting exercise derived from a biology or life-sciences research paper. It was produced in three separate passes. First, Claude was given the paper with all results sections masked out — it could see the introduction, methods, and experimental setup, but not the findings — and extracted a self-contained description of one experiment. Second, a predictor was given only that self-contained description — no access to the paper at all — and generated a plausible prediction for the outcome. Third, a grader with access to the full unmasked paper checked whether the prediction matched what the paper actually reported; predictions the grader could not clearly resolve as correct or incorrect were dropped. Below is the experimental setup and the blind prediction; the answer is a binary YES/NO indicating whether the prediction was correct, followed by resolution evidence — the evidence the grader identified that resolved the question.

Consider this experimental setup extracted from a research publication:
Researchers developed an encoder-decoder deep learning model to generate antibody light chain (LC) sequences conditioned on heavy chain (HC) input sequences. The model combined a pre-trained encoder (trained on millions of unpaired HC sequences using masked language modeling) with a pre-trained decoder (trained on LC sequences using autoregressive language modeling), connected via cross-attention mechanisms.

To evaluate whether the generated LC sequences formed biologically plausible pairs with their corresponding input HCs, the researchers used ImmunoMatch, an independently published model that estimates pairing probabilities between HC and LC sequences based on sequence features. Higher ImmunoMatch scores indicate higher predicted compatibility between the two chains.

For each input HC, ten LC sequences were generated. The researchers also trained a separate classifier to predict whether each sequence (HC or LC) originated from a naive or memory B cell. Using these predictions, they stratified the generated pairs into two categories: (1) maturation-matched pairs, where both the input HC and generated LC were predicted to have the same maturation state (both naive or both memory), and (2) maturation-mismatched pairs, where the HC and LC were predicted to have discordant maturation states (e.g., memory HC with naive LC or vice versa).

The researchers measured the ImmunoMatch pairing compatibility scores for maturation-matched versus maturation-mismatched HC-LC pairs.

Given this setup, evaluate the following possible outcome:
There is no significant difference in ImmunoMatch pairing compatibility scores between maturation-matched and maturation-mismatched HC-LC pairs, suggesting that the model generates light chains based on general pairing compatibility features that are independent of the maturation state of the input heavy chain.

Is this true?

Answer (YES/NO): NO